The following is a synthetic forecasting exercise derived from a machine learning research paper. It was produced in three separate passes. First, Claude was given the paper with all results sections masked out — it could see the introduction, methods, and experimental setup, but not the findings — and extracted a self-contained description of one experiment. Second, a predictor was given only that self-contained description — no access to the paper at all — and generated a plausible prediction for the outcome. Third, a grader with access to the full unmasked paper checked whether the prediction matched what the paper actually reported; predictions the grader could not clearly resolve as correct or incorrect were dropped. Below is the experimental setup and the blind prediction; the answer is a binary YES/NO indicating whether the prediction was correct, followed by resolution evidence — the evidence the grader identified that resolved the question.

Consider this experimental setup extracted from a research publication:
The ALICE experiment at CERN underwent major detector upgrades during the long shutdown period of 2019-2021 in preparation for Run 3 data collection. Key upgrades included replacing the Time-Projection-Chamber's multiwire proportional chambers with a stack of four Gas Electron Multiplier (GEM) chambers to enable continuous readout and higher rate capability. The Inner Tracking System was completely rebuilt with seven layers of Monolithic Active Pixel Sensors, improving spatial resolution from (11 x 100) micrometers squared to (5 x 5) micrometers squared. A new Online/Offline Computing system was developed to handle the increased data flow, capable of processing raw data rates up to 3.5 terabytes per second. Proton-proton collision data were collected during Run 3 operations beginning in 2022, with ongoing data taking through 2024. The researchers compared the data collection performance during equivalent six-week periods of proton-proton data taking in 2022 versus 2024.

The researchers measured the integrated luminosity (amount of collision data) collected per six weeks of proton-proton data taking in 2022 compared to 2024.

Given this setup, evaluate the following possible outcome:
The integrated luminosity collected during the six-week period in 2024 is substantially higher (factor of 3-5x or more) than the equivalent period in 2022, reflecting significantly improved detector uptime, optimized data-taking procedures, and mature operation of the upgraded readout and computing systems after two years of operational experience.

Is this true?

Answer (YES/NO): NO